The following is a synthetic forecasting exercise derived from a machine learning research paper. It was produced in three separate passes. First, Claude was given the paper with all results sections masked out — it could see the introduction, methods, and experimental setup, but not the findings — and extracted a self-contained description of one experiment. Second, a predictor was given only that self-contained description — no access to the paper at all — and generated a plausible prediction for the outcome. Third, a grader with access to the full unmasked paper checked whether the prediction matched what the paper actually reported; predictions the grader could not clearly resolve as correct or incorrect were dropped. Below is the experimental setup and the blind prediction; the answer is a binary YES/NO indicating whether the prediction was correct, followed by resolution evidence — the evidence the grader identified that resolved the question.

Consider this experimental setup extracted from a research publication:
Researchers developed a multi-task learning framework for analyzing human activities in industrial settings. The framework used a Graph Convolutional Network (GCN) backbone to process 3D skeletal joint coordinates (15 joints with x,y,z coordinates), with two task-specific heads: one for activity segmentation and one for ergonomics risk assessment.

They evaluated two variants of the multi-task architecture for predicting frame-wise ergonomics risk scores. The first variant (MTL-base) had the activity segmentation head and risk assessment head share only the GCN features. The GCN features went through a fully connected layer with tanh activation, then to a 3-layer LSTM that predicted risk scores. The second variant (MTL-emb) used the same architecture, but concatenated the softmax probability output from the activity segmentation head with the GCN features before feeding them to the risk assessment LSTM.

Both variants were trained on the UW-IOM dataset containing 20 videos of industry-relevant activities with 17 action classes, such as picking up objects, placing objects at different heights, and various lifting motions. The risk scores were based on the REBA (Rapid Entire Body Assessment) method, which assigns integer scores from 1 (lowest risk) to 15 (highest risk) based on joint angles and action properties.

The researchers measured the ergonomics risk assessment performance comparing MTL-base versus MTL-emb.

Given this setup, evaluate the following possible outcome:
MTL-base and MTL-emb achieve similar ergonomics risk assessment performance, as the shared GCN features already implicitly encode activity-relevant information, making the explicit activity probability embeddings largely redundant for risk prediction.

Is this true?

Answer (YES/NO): NO